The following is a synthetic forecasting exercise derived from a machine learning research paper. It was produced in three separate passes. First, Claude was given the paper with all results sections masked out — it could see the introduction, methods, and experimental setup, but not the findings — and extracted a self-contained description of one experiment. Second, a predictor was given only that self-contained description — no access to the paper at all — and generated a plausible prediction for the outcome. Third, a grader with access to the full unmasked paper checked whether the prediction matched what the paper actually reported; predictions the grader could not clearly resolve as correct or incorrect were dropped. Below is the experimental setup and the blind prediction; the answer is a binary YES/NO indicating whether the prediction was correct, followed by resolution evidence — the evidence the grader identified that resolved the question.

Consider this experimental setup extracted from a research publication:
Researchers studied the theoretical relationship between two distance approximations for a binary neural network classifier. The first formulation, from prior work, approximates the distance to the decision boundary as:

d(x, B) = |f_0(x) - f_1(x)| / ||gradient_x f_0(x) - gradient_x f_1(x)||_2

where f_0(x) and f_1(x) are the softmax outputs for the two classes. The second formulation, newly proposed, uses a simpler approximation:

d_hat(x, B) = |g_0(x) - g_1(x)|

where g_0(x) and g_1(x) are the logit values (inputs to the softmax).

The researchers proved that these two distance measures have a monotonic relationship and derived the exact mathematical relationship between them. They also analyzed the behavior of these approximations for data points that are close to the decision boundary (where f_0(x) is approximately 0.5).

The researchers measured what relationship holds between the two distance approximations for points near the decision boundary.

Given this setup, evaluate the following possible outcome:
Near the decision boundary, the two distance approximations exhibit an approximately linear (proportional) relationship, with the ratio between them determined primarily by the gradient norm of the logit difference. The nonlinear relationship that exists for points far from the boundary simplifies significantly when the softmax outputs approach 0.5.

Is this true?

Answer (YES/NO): YES